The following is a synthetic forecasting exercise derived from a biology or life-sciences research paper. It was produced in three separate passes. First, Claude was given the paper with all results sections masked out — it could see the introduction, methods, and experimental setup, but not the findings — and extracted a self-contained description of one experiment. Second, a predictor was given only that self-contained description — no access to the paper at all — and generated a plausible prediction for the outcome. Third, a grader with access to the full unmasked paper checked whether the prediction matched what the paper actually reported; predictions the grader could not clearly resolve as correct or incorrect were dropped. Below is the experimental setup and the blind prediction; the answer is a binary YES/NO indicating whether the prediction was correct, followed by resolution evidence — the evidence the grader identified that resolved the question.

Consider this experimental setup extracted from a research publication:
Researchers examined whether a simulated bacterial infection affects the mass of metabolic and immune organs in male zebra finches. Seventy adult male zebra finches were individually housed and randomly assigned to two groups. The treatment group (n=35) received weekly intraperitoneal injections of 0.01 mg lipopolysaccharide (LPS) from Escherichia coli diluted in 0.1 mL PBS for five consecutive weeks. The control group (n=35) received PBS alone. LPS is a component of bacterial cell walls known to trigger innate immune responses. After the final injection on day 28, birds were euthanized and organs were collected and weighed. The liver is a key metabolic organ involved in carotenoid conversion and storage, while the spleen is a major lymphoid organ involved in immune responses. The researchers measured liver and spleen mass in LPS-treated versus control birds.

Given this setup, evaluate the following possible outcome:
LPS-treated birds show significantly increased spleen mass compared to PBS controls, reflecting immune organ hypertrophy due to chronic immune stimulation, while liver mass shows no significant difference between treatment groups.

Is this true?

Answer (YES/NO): YES